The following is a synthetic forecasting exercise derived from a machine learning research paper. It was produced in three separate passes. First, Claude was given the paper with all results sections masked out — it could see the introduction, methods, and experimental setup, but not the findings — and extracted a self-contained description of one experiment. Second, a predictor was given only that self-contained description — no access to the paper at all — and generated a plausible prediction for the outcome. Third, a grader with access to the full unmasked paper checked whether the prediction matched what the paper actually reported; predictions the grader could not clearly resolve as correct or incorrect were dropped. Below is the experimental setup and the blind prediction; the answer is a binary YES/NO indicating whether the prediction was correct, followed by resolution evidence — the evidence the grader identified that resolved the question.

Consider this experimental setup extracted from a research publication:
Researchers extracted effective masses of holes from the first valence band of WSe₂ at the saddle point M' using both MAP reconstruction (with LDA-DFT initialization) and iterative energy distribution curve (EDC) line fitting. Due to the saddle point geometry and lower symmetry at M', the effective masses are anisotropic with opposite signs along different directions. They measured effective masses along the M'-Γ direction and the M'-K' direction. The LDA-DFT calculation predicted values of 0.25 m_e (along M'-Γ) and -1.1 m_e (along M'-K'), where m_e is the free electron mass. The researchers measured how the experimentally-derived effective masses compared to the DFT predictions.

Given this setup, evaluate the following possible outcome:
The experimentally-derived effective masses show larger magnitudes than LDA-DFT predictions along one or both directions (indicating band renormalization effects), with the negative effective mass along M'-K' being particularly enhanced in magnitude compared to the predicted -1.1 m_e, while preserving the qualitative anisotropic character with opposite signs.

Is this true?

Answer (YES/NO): YES